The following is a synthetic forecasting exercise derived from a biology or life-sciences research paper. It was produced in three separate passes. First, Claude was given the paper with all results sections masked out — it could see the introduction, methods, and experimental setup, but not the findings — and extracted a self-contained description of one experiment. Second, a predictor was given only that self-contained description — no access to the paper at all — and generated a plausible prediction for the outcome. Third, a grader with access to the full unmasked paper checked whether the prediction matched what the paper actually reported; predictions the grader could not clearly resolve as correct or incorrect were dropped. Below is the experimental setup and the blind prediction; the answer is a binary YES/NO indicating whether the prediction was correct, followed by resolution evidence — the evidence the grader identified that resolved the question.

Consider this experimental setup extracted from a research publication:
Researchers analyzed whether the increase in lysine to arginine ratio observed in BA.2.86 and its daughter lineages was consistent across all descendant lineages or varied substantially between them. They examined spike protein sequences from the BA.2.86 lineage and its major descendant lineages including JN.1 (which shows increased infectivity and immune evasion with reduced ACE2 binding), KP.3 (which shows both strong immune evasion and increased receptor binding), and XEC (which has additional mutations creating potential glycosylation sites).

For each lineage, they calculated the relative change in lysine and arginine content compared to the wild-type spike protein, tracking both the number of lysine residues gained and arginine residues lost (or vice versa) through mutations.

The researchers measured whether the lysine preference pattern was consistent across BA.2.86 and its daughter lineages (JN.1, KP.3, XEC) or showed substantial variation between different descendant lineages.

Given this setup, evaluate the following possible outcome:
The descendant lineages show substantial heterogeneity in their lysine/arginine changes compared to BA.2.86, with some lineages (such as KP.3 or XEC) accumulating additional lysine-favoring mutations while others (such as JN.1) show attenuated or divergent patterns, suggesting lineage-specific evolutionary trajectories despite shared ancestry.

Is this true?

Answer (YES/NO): NO